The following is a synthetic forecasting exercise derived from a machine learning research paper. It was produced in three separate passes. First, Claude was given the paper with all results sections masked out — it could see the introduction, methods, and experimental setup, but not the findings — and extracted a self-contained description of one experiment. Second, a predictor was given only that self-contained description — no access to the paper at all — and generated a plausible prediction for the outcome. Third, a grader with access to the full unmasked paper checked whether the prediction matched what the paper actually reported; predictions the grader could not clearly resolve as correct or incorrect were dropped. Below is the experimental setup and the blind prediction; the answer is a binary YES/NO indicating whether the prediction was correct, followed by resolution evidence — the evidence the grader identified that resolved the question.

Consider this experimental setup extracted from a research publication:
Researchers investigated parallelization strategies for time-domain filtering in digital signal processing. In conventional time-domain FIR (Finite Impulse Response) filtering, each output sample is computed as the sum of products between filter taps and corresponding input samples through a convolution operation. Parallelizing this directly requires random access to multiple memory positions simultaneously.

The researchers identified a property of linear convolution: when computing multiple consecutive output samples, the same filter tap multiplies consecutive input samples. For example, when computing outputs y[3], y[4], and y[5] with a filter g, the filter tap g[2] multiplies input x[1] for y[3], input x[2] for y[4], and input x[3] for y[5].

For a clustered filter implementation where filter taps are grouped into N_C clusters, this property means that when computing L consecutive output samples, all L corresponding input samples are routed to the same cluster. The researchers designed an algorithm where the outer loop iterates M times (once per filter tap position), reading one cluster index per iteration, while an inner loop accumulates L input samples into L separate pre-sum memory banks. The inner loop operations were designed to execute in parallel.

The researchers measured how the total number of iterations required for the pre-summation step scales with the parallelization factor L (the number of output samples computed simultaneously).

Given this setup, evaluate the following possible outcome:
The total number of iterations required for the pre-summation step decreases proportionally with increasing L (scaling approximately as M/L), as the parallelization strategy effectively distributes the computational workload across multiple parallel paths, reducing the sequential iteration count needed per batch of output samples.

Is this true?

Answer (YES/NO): NO